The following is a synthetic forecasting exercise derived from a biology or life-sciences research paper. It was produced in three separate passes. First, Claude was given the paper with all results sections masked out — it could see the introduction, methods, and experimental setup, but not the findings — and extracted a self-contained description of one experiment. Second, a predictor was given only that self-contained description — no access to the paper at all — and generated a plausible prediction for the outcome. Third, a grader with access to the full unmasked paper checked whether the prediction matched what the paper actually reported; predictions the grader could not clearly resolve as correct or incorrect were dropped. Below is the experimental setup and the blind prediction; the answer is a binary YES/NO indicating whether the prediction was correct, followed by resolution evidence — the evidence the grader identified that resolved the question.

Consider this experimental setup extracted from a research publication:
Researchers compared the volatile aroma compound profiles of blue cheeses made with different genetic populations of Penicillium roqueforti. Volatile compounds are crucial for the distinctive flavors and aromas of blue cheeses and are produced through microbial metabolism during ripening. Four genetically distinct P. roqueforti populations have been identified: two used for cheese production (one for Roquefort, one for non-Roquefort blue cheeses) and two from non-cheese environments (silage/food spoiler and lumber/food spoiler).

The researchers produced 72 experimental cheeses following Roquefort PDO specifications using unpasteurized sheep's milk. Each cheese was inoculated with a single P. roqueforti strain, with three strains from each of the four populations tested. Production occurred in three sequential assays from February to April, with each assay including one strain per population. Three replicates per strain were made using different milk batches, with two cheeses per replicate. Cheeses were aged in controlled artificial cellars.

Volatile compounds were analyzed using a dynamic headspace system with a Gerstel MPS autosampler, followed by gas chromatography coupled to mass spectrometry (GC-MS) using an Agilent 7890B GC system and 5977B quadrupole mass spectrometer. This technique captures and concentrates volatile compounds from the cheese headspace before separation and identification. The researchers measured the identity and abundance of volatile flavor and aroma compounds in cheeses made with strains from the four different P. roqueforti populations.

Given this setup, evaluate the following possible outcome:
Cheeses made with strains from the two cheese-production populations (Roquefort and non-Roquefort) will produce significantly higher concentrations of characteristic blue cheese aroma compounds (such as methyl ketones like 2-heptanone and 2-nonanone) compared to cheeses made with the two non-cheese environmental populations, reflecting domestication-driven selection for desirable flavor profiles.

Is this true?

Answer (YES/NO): YES